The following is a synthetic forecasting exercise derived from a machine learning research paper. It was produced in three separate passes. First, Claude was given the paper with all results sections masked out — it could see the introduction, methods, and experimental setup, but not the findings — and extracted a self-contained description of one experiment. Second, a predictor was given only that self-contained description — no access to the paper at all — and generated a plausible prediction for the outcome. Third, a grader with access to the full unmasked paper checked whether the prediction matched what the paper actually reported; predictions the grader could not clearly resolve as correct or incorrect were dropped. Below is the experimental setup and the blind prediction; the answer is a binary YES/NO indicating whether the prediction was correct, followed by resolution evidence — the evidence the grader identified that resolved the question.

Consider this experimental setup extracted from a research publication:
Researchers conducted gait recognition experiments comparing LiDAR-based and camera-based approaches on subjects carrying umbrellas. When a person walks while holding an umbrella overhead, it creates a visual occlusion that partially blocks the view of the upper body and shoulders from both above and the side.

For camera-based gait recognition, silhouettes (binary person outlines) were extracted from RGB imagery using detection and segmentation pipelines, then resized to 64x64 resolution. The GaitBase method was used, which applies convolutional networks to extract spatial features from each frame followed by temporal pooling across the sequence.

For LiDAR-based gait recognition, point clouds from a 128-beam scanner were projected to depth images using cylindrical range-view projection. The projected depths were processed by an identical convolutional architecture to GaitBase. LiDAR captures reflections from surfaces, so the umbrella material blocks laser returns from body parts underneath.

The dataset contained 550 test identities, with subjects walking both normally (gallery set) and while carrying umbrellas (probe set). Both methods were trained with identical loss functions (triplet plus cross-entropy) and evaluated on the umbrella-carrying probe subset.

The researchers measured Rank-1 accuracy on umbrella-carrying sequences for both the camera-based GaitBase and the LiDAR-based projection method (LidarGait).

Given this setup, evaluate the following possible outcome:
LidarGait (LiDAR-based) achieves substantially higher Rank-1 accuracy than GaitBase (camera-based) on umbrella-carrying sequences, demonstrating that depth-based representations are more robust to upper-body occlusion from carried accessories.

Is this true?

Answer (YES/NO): NO